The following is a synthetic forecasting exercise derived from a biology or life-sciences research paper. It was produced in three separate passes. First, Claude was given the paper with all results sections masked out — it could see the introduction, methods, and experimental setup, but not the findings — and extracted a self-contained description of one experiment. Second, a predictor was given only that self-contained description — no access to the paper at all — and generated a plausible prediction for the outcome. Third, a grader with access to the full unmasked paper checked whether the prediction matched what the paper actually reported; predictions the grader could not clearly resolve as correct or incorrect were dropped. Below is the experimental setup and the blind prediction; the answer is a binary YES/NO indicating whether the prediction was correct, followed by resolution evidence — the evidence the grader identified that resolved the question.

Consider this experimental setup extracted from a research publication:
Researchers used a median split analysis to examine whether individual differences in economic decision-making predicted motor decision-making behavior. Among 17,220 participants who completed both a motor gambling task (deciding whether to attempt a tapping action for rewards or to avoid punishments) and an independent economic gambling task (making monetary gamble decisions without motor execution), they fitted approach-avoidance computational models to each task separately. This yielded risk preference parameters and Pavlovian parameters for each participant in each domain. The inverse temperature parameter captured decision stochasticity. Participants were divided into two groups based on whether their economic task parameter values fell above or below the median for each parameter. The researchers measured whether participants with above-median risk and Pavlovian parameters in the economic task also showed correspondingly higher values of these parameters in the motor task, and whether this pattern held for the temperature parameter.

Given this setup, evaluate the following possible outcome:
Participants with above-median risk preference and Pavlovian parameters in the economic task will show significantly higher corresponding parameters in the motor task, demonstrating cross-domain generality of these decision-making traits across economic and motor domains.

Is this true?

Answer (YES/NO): YES